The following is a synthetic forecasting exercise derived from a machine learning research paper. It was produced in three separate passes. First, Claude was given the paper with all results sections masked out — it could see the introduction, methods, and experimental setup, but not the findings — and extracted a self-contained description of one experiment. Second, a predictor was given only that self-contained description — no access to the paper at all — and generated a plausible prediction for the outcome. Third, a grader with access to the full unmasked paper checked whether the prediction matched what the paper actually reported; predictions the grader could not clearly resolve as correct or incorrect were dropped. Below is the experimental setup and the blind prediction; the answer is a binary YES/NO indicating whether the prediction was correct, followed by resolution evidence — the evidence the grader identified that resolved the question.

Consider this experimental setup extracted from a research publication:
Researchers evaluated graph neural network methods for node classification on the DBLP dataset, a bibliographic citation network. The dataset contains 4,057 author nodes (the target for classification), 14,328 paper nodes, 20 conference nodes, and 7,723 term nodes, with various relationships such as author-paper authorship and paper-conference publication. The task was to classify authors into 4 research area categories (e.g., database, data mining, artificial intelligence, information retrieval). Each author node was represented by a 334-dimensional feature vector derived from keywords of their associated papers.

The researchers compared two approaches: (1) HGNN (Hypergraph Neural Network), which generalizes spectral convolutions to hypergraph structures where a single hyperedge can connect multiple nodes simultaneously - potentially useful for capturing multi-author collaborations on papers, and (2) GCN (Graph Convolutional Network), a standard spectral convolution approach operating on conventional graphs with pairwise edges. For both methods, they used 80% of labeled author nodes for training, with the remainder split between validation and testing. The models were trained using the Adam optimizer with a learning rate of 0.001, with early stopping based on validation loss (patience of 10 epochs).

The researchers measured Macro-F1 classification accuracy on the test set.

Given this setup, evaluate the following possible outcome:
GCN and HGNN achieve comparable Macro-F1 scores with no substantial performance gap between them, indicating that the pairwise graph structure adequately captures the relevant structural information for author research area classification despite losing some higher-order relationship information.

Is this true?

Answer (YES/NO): NO